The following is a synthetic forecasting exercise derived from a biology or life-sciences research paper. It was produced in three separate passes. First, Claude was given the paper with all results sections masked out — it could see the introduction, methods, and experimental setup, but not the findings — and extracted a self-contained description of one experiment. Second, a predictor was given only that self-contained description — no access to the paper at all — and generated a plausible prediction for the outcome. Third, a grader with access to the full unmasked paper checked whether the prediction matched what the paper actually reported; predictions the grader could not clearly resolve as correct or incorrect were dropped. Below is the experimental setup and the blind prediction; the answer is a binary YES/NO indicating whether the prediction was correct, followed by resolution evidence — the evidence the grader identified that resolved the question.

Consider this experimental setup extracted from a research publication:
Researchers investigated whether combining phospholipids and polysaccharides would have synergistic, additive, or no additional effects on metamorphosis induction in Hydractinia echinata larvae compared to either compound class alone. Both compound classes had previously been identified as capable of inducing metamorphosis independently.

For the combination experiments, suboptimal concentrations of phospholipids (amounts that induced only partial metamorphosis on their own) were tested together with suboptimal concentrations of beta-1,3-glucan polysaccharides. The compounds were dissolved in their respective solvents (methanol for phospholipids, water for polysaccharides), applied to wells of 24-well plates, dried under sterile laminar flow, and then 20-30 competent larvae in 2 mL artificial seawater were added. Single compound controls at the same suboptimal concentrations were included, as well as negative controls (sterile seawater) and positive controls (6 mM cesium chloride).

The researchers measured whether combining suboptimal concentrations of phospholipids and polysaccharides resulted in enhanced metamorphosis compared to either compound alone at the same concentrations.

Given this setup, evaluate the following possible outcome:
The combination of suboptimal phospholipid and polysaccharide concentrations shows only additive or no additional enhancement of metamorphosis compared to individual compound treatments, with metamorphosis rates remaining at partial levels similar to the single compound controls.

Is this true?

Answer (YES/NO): NO